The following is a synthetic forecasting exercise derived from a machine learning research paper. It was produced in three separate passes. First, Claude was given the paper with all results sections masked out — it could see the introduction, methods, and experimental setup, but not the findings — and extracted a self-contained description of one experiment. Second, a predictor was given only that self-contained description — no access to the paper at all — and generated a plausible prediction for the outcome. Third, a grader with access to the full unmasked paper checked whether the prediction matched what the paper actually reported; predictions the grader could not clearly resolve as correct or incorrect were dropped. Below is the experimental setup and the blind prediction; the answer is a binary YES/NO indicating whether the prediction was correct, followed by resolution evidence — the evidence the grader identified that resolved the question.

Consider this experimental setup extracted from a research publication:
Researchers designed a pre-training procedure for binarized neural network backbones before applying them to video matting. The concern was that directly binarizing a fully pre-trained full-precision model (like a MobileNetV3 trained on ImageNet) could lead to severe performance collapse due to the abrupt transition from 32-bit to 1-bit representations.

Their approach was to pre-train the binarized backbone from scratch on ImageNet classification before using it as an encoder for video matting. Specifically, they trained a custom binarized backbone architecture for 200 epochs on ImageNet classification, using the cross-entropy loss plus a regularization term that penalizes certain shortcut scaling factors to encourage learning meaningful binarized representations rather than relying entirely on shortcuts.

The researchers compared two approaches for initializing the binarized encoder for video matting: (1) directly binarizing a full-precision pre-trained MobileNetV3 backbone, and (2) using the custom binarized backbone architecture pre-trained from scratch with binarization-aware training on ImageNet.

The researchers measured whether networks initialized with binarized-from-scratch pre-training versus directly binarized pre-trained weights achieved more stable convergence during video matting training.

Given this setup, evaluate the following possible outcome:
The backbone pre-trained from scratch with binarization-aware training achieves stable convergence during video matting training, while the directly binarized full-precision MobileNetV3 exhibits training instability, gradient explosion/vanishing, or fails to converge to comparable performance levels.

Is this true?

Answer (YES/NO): YES